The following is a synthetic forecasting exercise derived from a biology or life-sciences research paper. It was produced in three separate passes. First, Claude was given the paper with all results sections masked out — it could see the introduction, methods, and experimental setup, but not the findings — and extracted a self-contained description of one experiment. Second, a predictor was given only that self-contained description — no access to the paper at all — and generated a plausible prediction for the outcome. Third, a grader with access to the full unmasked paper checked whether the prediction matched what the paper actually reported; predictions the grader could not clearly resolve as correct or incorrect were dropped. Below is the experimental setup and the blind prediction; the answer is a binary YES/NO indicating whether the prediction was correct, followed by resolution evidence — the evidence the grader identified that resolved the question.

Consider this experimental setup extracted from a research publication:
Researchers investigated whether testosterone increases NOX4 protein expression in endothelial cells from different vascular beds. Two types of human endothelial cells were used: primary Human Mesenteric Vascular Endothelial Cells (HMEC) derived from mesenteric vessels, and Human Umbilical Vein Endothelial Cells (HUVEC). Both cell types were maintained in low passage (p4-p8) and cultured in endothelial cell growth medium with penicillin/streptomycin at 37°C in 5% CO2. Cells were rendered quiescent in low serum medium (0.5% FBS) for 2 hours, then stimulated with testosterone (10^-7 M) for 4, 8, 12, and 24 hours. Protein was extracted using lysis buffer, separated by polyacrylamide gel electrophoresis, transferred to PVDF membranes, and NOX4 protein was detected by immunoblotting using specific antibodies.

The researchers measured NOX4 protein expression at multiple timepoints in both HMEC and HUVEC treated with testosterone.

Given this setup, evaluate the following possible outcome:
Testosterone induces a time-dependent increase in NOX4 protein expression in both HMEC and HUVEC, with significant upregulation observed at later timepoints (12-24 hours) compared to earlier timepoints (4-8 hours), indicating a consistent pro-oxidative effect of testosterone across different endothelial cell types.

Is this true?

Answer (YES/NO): NO